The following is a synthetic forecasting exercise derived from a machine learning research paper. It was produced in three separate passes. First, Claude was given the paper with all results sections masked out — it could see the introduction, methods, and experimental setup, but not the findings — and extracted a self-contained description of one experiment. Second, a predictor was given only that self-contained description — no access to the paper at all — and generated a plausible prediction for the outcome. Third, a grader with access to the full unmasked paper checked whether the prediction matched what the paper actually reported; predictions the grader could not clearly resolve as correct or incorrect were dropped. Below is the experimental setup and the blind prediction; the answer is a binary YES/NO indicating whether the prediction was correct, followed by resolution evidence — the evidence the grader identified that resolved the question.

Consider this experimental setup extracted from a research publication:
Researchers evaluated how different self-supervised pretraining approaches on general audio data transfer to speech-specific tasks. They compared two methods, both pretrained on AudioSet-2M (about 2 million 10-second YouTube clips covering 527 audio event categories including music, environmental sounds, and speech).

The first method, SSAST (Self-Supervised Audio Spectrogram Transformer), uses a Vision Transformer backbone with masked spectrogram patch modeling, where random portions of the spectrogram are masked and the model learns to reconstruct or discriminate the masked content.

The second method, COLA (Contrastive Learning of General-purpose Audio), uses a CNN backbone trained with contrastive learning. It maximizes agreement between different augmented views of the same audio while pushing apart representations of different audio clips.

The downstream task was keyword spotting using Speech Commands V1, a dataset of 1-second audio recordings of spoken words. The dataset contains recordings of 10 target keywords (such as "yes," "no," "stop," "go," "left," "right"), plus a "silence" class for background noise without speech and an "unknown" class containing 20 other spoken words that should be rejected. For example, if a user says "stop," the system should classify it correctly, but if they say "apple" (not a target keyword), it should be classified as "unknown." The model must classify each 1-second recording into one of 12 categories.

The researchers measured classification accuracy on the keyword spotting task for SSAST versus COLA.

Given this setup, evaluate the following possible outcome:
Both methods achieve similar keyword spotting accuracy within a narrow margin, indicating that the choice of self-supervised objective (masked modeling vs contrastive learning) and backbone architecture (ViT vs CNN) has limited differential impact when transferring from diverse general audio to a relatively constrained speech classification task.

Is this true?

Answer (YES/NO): YES